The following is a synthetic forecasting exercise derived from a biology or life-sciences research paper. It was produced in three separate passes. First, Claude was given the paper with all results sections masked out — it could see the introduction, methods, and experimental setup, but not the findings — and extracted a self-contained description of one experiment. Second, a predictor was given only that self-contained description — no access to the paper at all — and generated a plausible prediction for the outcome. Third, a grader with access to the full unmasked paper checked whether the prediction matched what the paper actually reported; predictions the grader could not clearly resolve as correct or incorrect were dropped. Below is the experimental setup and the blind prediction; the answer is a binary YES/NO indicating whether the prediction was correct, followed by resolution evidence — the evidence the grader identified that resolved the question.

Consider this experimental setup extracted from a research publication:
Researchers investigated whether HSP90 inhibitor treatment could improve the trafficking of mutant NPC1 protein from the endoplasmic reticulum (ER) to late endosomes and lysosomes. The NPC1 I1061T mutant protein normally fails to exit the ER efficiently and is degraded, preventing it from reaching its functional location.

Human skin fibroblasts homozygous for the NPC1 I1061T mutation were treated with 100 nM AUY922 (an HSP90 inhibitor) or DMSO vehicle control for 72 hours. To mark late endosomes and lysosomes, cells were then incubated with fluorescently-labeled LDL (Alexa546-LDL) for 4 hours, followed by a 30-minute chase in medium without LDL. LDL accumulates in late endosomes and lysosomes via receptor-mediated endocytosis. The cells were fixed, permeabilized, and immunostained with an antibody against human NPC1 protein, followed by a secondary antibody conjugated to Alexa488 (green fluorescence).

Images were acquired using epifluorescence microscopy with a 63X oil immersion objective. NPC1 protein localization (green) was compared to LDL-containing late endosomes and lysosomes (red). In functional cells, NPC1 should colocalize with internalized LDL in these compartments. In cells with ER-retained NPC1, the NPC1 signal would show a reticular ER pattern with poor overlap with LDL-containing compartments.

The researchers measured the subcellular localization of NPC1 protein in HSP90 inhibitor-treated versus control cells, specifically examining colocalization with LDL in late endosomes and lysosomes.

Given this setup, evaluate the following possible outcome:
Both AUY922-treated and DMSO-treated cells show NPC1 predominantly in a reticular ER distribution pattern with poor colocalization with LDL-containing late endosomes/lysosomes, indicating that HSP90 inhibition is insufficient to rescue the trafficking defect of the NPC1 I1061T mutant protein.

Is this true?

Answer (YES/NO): NO